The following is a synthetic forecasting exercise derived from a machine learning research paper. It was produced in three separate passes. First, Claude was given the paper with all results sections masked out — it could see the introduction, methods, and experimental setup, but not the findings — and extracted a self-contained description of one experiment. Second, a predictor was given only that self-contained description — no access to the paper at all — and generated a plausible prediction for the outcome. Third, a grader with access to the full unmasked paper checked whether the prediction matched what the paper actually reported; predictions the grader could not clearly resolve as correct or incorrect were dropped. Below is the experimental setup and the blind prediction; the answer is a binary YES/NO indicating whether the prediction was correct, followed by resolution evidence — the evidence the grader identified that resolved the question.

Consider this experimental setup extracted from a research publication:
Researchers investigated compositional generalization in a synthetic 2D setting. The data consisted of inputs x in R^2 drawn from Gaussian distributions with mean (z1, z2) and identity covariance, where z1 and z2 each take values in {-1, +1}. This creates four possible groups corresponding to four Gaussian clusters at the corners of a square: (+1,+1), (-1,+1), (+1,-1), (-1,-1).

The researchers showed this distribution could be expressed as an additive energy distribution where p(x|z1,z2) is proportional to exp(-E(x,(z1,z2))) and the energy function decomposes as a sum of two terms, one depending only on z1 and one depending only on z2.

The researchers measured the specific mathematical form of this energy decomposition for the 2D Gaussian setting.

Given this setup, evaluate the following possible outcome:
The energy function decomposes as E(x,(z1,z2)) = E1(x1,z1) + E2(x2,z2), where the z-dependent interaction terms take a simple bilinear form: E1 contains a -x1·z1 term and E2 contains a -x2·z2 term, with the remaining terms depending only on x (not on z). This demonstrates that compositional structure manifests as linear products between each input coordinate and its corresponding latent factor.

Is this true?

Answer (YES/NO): NO